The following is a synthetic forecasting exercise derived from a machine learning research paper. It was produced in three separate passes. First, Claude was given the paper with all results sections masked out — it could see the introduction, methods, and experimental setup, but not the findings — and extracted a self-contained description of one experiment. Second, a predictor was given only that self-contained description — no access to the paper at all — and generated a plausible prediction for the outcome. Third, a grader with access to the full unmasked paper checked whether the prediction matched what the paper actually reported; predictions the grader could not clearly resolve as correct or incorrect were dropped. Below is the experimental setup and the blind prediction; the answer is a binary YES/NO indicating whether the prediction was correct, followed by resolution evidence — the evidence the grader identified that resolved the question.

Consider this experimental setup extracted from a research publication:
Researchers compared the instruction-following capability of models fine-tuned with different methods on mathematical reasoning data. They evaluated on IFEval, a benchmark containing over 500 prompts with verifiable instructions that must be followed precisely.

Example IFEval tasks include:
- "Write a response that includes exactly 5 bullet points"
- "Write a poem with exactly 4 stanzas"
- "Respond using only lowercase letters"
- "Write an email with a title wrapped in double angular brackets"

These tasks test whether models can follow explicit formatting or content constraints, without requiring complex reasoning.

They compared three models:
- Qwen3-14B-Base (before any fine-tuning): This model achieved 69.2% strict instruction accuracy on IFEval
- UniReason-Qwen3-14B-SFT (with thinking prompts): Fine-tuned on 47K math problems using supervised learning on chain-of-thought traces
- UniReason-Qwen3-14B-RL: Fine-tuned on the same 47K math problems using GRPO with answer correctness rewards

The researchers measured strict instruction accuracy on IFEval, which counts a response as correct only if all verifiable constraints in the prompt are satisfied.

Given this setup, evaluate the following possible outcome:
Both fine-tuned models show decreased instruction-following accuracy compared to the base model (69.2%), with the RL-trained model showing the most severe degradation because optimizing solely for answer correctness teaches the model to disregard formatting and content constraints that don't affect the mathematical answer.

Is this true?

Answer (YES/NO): NO